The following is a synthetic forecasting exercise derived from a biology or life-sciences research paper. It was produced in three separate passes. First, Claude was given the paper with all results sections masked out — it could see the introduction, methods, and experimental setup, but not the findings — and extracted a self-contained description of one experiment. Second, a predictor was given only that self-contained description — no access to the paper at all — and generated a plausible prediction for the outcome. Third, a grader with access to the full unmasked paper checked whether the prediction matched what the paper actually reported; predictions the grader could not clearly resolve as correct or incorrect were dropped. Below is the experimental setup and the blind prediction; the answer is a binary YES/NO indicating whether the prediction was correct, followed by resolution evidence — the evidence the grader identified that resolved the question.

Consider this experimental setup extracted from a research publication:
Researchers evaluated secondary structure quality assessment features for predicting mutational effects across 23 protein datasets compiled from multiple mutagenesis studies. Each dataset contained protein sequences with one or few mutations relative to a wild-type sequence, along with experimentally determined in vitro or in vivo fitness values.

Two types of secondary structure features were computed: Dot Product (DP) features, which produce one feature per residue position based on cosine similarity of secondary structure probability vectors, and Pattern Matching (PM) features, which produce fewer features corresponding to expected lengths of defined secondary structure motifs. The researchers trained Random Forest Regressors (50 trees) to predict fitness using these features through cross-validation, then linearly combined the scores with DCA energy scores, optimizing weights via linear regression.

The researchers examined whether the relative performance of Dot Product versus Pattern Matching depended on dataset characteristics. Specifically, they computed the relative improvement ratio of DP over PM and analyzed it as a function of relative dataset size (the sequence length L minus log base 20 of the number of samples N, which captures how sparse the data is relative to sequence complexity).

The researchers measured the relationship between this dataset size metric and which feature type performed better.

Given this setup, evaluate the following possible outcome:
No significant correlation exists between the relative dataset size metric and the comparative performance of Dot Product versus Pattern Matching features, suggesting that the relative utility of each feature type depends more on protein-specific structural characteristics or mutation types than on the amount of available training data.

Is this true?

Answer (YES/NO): NO